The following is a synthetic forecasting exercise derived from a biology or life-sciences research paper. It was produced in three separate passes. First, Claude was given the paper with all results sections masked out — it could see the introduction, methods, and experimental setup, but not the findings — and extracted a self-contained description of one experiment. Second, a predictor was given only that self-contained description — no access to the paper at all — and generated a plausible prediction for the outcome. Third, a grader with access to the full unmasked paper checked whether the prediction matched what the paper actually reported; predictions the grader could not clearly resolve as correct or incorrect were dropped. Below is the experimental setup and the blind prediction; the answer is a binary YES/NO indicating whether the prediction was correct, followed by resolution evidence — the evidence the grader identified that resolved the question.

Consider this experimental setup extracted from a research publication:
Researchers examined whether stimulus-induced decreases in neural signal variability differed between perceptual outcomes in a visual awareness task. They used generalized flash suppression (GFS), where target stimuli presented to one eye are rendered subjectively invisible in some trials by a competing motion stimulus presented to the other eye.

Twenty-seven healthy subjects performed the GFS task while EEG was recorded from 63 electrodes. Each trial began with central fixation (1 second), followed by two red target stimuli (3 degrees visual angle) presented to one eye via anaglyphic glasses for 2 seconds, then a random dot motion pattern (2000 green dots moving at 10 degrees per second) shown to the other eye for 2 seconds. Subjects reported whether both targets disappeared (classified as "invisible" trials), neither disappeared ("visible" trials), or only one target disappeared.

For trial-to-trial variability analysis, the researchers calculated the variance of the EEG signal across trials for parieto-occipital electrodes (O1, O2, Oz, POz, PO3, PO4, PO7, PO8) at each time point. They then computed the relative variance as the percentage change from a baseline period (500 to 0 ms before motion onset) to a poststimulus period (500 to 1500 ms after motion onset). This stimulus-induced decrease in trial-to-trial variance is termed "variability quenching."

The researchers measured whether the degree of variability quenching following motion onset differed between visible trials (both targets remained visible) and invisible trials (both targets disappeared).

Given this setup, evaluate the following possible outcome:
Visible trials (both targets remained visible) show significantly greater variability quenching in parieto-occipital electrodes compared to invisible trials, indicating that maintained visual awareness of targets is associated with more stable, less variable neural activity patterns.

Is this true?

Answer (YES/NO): NO